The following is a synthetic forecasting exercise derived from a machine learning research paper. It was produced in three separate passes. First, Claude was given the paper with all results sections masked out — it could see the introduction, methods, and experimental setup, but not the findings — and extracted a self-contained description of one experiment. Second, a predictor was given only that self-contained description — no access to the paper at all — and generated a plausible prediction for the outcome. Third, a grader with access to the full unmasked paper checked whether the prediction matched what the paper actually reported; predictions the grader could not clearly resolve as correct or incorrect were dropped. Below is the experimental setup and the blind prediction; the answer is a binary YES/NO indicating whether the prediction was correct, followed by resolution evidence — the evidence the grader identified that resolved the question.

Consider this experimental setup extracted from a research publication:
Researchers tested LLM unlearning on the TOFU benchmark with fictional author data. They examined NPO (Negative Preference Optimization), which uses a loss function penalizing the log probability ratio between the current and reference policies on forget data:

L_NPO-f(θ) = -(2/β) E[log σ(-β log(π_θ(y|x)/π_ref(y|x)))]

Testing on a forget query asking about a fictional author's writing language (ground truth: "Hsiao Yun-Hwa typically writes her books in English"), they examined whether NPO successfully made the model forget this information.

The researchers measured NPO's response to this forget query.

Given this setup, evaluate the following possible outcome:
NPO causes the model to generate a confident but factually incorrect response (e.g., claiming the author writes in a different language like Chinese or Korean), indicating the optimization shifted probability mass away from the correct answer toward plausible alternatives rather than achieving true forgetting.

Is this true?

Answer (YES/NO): NO